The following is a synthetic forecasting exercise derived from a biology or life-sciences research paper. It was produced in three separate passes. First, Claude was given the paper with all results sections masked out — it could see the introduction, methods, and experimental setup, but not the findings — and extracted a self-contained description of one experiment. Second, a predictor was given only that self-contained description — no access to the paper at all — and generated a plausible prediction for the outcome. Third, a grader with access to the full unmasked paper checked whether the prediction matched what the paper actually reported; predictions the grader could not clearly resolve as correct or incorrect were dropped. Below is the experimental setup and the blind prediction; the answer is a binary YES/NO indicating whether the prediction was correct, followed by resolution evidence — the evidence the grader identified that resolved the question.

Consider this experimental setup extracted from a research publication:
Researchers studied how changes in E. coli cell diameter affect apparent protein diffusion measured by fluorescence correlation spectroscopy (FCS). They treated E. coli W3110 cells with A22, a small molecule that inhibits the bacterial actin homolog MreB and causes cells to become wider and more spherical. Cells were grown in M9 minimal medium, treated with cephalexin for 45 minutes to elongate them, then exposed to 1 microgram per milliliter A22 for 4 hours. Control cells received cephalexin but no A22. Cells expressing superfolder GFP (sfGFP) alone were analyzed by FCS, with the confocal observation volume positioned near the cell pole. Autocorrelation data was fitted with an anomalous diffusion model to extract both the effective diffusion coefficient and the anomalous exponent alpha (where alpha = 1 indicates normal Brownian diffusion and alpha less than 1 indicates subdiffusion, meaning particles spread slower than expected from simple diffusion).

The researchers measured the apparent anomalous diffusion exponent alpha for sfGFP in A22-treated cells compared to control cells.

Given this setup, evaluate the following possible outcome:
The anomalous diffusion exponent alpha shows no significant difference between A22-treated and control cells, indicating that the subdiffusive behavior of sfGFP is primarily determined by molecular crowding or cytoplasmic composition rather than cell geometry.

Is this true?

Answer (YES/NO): NO